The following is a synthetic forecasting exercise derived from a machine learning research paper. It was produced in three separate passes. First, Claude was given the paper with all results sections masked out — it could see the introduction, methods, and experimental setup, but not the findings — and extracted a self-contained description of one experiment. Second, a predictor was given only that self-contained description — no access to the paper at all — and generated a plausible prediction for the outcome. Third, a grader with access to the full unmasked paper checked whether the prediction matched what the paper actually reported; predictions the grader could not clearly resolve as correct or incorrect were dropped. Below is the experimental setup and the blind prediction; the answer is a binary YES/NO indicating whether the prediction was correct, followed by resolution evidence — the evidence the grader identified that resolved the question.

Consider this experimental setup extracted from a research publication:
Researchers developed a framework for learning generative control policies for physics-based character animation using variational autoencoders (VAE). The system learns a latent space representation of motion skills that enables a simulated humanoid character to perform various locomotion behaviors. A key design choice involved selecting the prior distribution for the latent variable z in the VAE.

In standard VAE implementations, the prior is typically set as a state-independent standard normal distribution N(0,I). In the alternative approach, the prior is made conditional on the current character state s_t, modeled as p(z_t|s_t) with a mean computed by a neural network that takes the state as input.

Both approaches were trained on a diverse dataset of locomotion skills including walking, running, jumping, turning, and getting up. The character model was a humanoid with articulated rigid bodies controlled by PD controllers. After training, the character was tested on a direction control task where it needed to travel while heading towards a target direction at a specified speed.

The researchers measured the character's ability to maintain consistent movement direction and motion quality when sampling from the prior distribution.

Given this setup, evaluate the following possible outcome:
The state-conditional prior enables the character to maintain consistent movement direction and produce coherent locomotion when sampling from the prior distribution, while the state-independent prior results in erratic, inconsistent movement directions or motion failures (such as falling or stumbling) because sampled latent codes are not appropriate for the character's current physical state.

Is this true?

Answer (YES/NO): YES